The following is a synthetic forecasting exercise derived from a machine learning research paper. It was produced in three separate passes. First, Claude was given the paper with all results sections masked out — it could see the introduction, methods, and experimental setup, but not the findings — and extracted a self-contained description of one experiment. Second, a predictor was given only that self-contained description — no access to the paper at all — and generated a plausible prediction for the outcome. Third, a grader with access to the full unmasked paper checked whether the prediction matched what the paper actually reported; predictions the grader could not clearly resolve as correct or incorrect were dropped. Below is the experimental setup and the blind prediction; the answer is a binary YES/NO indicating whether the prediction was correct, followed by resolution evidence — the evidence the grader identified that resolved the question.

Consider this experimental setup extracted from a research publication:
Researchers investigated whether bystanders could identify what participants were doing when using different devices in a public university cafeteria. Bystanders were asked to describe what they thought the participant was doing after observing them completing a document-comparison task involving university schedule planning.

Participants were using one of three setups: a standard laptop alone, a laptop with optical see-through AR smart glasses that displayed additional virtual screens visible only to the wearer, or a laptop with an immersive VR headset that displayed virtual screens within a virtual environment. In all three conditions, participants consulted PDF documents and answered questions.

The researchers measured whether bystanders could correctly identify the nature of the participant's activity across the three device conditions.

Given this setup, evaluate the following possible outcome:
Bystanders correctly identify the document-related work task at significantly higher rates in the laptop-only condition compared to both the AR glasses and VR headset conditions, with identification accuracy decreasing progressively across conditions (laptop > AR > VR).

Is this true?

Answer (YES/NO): NO